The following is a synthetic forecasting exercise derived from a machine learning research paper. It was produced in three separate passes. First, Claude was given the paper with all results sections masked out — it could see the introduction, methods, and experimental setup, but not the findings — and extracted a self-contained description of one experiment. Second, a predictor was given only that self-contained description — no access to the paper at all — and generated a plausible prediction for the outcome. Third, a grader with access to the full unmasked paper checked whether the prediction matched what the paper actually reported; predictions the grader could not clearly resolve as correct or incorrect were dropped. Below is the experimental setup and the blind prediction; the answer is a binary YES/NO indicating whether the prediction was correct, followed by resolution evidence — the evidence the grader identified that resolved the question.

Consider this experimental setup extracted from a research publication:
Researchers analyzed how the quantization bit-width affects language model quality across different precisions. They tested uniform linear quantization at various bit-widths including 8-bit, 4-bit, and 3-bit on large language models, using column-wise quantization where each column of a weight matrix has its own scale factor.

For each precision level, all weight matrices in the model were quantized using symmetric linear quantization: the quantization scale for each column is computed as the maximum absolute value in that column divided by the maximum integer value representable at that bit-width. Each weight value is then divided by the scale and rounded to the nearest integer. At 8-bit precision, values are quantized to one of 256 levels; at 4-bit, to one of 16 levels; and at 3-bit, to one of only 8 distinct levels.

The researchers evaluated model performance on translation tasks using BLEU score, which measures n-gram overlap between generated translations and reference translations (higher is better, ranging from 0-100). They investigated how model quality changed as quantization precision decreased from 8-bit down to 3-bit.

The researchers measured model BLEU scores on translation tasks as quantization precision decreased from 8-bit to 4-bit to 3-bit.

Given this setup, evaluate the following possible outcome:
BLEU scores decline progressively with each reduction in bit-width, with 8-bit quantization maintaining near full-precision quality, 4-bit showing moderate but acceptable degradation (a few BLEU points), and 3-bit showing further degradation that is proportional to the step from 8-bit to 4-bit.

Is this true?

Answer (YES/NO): NO